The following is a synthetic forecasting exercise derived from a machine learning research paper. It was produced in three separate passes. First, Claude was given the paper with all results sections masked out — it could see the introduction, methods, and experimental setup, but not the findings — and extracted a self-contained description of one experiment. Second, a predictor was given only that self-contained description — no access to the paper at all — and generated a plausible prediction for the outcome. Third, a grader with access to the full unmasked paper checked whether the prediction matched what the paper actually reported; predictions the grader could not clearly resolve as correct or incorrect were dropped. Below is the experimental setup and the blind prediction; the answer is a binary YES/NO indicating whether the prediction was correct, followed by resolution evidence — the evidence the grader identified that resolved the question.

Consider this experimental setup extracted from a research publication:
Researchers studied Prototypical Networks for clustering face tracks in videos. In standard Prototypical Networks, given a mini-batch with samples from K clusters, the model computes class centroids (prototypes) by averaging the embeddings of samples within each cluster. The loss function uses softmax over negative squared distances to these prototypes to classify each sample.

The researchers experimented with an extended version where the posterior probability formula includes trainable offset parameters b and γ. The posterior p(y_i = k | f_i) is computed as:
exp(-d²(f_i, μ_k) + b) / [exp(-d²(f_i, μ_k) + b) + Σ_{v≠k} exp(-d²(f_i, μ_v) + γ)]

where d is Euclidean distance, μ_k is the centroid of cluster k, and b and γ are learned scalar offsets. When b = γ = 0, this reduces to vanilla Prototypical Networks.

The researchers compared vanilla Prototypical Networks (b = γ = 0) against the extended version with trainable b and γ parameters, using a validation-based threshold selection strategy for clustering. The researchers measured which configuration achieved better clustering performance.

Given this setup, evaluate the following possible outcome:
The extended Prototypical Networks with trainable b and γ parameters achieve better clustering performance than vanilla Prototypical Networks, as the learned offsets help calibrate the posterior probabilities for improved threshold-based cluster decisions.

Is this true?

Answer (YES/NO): NO